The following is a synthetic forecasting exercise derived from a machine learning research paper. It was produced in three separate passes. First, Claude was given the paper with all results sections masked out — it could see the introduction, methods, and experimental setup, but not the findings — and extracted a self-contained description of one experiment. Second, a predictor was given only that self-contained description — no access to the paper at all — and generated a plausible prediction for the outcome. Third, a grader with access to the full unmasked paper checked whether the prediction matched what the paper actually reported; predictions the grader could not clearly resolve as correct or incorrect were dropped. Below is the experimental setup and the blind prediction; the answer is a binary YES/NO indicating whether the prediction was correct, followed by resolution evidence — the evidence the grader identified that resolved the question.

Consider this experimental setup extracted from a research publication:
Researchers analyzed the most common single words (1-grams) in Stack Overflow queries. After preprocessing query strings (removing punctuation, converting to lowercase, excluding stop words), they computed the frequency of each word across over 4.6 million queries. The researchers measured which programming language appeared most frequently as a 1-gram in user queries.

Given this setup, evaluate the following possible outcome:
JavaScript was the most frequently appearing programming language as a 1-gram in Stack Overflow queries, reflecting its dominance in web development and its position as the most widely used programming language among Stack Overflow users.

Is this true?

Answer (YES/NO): NO